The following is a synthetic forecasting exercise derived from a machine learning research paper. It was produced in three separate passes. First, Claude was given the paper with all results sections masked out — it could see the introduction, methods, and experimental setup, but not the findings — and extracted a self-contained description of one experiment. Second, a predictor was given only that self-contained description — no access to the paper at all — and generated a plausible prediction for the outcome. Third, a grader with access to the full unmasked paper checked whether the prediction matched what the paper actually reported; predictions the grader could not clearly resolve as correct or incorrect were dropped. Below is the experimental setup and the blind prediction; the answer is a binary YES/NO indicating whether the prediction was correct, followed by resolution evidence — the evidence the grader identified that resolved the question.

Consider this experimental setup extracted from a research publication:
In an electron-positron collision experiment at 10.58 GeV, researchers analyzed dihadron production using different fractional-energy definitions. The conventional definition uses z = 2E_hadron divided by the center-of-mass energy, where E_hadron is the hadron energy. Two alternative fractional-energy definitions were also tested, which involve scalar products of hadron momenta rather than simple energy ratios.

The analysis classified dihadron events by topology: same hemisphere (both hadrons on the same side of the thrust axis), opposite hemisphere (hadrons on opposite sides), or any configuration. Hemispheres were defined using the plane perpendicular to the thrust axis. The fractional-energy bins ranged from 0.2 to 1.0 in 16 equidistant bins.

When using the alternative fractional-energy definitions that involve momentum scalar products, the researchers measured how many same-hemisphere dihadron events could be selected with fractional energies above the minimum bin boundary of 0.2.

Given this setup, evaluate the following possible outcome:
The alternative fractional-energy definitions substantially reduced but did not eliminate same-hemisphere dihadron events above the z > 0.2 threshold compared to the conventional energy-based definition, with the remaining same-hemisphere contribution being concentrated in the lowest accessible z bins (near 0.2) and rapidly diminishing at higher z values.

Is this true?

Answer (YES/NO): NO